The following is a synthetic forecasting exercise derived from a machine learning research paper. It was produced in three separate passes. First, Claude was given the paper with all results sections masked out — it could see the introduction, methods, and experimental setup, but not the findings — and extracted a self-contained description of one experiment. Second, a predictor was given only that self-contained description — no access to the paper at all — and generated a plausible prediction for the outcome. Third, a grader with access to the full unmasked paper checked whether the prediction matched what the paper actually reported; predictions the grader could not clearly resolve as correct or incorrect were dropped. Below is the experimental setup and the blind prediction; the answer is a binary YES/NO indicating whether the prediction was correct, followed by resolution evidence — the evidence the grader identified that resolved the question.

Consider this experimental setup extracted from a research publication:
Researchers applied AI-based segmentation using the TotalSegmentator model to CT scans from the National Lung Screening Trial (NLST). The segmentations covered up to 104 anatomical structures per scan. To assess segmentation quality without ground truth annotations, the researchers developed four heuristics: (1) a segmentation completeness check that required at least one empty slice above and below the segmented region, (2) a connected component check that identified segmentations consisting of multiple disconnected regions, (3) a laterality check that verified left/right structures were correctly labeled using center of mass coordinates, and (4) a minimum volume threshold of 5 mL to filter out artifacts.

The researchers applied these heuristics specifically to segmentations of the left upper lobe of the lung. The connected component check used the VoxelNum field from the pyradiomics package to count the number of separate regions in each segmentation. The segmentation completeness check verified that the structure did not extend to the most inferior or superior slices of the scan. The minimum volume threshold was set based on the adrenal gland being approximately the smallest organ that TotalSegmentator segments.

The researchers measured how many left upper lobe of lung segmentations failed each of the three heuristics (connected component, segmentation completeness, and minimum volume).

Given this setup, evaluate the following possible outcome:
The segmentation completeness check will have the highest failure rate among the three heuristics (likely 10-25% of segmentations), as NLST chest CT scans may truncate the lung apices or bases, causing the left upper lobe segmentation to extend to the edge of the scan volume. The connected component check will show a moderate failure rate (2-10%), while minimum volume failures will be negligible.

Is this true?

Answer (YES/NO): NO